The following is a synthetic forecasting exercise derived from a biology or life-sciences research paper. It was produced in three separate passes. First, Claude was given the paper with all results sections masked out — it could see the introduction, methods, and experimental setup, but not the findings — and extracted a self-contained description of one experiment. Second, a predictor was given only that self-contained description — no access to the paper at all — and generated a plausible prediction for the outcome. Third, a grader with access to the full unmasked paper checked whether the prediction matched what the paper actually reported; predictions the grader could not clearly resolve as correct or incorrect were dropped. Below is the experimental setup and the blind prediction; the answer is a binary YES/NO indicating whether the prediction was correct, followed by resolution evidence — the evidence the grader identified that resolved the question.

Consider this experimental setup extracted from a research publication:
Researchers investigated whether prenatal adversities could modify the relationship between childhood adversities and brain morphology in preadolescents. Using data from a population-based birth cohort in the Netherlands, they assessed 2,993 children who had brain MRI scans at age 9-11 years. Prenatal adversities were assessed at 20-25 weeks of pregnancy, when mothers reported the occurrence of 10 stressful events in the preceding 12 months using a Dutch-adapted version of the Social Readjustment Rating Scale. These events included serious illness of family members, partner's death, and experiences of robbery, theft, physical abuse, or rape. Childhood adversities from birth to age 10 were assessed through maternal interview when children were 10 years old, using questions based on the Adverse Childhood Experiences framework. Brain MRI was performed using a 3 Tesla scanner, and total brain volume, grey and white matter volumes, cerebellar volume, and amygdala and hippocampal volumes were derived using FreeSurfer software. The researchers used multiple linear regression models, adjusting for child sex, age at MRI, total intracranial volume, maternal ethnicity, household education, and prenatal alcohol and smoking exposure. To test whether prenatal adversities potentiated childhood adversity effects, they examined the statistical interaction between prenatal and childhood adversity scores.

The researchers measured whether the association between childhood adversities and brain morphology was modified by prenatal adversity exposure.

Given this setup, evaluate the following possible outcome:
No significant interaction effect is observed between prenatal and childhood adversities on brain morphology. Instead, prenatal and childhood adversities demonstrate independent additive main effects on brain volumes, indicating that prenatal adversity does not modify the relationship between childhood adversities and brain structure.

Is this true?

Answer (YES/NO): NO